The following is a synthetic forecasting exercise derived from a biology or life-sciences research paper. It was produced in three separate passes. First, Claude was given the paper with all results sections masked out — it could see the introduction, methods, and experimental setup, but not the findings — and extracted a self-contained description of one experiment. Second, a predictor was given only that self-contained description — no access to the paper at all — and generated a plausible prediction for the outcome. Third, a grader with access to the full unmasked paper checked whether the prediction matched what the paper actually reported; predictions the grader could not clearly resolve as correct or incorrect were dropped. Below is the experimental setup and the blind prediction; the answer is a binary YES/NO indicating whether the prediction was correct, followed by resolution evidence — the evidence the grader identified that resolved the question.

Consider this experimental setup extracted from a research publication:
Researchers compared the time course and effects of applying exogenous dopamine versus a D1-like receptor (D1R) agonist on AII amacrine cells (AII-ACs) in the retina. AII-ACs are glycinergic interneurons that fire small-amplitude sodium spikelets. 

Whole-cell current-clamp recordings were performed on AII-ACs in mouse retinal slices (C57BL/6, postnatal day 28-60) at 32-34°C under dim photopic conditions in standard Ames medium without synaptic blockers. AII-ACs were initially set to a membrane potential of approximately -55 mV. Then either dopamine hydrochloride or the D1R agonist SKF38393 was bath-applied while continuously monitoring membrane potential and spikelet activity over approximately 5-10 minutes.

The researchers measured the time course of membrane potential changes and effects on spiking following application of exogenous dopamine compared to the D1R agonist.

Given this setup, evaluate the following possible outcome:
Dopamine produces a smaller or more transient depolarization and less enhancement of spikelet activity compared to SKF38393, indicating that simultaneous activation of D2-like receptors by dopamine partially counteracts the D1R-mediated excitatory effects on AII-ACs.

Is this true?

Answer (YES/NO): NO